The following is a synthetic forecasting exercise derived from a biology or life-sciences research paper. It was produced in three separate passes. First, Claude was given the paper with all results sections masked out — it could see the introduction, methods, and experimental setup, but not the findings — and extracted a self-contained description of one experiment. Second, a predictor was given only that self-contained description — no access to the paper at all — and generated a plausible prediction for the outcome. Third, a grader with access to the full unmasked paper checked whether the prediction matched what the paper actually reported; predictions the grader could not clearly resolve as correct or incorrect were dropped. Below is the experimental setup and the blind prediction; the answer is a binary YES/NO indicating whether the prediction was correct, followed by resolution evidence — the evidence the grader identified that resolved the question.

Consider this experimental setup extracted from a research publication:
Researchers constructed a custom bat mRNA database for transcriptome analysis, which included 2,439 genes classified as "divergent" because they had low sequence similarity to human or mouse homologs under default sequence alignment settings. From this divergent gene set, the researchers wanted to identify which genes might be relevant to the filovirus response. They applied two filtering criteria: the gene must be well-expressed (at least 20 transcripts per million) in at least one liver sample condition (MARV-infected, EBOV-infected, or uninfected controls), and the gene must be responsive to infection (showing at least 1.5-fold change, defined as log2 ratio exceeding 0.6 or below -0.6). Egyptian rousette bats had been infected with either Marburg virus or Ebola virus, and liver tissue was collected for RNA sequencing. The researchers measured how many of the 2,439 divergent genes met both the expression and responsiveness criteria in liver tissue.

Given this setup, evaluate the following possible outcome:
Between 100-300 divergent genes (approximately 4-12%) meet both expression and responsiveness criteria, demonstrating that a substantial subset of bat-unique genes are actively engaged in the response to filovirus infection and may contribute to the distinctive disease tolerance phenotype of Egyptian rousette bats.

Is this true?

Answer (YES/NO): YES